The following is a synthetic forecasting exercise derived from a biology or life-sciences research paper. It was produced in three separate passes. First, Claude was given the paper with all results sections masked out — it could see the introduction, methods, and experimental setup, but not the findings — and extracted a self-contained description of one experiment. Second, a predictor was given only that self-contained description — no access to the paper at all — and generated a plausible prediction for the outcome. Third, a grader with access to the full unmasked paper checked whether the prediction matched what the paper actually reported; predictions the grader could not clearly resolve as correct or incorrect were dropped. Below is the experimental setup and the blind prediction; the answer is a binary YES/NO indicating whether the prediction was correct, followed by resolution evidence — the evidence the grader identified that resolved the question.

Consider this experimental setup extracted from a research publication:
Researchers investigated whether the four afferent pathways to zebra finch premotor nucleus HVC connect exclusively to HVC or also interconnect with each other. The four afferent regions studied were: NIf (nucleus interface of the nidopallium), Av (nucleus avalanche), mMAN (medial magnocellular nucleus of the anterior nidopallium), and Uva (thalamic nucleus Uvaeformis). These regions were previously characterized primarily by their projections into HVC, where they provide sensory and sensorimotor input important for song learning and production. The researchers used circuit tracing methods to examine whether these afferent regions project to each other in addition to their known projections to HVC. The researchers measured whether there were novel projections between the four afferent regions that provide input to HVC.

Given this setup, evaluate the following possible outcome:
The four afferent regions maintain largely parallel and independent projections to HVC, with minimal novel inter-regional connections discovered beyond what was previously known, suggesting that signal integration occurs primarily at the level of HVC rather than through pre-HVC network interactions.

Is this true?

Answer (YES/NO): NO